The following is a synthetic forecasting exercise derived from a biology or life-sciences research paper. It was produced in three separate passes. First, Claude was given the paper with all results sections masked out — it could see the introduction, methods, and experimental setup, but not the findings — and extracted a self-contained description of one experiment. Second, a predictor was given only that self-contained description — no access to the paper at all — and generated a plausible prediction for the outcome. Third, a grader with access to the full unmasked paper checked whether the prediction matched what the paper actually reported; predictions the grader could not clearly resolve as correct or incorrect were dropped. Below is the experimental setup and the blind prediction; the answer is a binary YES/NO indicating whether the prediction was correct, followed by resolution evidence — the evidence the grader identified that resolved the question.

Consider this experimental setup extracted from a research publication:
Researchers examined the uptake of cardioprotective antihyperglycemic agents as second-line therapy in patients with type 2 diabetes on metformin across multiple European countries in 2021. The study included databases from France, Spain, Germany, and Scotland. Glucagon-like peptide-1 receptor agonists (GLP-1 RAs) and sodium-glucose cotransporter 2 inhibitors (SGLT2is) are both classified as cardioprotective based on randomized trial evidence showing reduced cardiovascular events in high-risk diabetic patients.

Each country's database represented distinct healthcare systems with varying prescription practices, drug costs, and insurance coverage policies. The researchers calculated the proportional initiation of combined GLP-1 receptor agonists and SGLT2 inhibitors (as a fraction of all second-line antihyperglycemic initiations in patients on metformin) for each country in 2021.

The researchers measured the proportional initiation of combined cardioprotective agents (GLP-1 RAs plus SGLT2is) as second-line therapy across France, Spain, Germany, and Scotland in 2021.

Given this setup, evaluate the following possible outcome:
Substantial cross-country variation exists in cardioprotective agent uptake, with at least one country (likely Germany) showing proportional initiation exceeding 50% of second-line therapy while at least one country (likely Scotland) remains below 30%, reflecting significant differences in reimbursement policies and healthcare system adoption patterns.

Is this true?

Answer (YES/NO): NO